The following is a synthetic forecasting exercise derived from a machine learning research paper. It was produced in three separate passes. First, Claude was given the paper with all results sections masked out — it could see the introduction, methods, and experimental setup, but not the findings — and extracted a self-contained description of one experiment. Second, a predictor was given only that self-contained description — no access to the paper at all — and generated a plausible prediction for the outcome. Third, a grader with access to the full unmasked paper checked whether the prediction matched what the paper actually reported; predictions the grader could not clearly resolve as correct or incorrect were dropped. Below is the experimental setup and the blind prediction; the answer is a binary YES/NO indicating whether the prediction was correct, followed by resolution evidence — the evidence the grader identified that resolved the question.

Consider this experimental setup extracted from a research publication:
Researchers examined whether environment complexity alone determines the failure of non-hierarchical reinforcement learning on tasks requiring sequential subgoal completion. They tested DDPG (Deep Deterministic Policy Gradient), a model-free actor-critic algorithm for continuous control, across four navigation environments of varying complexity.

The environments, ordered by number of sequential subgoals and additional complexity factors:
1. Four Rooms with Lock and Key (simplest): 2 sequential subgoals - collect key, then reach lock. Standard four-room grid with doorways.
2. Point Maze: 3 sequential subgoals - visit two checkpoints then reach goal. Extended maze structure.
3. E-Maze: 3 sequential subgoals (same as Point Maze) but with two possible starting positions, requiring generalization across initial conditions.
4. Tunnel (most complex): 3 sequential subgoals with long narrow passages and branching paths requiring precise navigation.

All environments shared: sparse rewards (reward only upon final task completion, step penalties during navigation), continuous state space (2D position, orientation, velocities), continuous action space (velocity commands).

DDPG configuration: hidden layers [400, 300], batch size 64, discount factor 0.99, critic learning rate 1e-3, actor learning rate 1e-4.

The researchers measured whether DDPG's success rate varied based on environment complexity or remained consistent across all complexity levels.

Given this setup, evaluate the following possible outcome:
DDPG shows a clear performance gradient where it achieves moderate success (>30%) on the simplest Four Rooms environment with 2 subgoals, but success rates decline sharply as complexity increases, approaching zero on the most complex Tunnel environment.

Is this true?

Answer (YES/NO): NO